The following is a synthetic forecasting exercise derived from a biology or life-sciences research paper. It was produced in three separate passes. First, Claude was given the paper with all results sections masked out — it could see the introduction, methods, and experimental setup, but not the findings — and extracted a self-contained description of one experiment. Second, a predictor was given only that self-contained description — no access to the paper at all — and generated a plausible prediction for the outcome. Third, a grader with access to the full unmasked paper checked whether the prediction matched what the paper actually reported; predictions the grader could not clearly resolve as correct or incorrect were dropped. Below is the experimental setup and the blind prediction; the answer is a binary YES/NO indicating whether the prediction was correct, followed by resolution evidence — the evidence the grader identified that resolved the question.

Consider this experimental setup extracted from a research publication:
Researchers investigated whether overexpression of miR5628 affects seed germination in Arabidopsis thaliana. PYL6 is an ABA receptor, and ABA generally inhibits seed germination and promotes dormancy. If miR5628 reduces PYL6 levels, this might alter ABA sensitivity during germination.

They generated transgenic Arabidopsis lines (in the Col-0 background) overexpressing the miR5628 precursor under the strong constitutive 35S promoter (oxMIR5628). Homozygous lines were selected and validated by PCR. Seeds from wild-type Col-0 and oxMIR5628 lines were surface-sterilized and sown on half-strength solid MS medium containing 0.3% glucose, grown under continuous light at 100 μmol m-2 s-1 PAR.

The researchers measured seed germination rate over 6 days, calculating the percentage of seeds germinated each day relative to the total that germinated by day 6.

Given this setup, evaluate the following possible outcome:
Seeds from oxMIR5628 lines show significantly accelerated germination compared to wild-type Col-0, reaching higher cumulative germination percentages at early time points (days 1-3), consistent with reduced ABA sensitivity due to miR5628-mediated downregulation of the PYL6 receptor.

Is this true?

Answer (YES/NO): NO